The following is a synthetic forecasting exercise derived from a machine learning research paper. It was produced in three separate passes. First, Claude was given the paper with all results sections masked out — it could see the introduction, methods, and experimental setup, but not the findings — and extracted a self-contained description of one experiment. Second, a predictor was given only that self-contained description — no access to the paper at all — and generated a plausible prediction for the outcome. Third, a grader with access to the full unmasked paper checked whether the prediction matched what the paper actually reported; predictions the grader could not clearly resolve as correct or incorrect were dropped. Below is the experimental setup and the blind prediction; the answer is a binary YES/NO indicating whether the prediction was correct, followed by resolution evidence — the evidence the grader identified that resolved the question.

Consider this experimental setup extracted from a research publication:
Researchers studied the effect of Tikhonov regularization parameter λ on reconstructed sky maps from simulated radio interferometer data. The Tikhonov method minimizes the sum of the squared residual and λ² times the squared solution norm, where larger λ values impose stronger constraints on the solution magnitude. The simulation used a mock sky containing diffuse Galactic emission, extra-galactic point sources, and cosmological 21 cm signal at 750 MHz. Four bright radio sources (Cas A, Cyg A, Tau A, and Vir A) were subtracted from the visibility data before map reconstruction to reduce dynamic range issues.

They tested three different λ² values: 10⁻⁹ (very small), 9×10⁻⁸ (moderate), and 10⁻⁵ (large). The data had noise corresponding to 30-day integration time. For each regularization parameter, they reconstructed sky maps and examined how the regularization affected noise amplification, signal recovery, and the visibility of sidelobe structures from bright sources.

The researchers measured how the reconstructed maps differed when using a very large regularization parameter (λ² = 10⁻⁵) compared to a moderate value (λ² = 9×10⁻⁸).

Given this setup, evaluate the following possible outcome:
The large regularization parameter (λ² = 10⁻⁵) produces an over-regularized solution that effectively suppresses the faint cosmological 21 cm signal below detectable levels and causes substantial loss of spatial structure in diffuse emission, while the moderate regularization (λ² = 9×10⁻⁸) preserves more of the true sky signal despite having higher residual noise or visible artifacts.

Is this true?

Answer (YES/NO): NO